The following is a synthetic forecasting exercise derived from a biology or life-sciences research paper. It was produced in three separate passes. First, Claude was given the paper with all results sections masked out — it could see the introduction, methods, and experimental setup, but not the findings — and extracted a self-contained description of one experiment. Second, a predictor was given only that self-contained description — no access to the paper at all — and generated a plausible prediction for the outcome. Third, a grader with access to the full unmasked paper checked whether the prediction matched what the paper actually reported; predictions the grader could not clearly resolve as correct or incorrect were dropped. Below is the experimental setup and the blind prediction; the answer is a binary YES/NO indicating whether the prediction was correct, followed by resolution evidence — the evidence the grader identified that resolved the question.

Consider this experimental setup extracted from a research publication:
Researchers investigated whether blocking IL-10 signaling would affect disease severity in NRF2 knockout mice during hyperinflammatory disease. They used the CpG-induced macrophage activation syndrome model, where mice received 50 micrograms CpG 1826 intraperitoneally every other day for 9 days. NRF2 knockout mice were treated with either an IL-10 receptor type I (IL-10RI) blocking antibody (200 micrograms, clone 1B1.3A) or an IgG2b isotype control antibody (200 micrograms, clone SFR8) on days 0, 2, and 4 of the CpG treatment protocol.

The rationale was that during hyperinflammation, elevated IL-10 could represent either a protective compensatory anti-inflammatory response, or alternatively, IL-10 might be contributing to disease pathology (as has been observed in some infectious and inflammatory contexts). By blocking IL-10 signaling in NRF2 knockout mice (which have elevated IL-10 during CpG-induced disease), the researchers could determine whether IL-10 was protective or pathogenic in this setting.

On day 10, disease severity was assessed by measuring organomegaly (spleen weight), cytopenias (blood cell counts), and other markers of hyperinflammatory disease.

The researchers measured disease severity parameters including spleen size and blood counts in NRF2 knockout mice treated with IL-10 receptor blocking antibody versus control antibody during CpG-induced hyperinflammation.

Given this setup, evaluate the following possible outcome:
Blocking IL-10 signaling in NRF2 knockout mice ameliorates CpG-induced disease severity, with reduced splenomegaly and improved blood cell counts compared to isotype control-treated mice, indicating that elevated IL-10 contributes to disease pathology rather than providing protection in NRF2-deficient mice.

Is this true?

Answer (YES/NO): NO